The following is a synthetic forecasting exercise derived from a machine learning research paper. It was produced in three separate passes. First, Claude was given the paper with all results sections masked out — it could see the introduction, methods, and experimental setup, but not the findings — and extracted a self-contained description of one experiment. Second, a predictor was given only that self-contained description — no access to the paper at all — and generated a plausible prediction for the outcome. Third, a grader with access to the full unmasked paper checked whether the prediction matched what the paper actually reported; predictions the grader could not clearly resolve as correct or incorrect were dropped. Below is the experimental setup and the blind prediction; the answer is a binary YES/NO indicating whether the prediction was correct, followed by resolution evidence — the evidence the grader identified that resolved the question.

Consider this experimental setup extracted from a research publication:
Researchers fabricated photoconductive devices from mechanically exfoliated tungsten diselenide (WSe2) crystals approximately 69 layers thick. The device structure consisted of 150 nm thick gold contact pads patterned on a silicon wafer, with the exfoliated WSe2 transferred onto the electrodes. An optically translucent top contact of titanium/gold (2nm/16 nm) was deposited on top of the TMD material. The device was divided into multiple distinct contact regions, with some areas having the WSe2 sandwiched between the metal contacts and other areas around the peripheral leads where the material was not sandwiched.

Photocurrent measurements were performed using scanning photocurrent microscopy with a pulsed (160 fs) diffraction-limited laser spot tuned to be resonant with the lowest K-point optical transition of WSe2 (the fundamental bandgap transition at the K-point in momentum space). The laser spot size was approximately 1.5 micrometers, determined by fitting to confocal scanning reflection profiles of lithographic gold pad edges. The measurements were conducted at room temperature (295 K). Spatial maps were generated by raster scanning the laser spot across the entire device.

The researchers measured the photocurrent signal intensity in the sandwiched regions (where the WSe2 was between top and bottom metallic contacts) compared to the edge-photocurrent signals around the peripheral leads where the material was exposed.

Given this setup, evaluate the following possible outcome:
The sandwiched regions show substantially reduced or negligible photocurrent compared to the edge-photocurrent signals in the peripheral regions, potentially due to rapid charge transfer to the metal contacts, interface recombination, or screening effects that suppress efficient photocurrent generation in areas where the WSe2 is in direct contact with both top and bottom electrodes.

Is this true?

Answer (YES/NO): NO